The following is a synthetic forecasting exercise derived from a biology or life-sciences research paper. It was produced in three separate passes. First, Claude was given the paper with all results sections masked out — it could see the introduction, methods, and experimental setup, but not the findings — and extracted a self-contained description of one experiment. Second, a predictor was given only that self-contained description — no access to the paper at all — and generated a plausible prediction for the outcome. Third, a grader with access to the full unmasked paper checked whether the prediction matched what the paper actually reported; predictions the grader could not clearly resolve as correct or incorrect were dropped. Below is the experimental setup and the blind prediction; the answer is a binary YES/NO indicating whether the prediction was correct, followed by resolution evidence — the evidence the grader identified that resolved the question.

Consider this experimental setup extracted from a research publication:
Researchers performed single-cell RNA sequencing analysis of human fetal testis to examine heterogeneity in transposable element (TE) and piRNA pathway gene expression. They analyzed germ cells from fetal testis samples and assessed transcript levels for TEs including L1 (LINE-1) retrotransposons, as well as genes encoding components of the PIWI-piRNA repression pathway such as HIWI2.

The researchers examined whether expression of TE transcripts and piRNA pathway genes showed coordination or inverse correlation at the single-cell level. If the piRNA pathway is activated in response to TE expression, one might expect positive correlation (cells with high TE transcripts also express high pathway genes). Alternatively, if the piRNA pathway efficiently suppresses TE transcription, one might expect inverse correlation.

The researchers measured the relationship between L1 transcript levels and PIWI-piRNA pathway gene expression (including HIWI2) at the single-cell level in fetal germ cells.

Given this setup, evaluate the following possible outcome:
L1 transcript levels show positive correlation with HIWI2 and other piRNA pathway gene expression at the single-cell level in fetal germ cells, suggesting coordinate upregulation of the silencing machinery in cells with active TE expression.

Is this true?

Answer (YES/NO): YES